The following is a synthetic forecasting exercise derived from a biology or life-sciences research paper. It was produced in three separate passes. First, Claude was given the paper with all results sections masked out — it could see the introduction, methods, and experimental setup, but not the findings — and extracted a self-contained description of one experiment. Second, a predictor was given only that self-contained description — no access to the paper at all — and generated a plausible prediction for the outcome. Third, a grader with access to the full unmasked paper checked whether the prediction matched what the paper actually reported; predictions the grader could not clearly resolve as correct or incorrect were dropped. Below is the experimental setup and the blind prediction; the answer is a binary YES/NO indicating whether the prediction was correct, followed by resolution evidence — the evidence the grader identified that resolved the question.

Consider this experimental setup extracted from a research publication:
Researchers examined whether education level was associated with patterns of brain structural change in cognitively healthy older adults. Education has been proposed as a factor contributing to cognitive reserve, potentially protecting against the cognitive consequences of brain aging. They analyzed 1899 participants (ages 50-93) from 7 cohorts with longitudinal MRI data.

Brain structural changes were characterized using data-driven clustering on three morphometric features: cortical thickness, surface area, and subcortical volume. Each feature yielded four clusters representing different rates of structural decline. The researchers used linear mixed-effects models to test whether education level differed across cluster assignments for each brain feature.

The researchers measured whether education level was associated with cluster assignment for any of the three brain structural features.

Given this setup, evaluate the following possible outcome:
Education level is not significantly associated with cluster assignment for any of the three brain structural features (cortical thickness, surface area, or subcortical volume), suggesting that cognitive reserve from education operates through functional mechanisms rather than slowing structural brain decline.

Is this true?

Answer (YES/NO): YES